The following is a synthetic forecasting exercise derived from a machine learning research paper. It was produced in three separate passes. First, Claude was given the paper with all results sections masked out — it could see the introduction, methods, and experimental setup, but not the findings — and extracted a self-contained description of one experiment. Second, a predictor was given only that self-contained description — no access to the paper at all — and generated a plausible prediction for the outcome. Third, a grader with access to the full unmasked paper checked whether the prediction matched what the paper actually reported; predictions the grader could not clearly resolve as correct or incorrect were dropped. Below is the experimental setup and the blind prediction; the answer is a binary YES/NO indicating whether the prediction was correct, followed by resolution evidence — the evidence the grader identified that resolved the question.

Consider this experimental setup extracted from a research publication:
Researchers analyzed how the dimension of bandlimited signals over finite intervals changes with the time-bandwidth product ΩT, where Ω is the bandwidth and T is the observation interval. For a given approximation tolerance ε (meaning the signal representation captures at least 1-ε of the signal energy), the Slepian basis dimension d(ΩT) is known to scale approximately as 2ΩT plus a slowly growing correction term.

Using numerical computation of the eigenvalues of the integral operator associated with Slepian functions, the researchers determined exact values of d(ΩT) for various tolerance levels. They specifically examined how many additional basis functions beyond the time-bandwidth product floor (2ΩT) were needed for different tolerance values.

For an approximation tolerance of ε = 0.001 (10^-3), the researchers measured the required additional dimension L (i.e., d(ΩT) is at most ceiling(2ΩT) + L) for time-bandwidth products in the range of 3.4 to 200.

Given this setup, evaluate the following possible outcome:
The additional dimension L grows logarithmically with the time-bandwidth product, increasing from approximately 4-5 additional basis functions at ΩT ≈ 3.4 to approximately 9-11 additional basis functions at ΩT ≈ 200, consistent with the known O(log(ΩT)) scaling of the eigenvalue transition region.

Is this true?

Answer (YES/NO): NO